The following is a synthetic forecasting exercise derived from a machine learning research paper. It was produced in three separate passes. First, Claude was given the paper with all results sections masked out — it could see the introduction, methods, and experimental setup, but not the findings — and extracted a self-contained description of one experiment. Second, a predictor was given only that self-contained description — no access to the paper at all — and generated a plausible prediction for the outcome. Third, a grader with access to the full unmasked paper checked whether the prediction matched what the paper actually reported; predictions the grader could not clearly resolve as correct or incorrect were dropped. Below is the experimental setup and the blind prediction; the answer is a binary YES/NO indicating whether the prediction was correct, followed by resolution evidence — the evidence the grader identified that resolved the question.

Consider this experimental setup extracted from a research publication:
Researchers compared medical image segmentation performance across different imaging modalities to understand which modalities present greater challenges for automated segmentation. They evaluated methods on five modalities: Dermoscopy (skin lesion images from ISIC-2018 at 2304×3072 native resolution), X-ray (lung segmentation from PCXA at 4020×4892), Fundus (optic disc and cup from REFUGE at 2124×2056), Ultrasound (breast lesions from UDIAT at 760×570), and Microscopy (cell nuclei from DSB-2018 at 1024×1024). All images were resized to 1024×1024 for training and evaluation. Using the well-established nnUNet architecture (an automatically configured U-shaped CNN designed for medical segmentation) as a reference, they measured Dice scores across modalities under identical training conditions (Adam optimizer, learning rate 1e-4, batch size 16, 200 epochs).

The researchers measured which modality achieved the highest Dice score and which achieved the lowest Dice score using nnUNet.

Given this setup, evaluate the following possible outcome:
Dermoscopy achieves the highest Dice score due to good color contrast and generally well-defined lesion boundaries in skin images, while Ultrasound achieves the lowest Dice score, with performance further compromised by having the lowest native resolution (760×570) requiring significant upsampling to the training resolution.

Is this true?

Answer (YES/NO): NO